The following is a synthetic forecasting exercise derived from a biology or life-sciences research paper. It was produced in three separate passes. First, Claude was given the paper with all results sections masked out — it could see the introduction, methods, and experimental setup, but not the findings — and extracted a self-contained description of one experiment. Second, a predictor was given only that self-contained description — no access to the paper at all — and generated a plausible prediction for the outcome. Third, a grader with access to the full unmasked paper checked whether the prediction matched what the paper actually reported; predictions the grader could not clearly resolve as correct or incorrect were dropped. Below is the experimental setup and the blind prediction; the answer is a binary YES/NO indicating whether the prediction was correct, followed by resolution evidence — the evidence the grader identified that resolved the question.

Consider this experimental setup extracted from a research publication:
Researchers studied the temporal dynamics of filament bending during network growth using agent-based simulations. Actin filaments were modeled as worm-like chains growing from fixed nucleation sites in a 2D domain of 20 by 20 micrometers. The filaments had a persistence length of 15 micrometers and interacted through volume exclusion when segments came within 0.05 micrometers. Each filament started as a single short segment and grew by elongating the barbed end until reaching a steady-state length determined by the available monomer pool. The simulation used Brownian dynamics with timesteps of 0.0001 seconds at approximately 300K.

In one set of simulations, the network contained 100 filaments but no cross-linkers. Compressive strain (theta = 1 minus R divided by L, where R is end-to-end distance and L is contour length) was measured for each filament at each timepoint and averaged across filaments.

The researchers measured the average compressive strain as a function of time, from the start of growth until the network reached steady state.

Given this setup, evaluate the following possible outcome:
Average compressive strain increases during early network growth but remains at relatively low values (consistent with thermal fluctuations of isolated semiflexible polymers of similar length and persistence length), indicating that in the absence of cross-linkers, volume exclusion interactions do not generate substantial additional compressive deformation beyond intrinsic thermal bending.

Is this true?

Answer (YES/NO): NO